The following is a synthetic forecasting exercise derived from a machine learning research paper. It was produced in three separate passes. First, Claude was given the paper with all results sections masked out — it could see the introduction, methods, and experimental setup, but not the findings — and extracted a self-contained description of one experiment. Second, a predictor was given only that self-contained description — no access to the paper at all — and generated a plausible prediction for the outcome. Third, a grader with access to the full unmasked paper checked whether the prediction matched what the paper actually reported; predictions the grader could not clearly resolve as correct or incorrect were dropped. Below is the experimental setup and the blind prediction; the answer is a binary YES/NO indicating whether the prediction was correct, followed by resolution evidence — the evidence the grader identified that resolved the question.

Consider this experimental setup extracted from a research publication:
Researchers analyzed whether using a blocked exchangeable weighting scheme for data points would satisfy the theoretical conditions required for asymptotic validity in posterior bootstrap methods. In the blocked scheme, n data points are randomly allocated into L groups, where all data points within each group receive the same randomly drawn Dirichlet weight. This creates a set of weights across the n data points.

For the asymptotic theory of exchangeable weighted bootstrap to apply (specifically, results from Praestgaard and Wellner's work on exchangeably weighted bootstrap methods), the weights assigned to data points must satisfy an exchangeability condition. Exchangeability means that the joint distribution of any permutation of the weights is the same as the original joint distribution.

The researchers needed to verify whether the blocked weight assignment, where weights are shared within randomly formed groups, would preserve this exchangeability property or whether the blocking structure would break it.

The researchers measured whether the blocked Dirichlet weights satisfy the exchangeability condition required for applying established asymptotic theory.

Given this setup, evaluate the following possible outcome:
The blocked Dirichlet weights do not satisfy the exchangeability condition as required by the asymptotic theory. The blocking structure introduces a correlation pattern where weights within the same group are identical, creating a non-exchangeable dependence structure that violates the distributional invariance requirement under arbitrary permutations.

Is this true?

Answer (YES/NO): NO